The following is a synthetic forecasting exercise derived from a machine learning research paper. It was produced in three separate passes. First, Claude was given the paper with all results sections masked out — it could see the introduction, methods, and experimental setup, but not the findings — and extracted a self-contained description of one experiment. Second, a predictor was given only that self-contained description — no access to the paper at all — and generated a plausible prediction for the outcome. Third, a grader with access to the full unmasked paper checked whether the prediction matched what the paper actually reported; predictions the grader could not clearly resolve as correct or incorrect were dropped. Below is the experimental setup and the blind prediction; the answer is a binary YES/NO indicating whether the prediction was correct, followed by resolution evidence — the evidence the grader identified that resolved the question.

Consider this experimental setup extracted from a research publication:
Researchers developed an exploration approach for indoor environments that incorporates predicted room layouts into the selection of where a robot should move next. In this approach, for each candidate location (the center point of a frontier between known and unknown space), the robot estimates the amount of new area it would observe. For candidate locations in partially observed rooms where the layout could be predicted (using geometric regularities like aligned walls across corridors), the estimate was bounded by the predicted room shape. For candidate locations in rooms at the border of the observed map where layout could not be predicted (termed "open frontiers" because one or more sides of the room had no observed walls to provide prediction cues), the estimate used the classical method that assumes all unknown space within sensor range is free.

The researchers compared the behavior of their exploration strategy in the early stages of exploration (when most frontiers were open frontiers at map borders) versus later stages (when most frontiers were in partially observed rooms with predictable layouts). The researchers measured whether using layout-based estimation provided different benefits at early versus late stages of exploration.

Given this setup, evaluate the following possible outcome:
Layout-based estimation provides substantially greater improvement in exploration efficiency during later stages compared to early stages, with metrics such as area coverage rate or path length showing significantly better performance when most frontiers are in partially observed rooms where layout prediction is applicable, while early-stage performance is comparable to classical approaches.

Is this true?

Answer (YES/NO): YES